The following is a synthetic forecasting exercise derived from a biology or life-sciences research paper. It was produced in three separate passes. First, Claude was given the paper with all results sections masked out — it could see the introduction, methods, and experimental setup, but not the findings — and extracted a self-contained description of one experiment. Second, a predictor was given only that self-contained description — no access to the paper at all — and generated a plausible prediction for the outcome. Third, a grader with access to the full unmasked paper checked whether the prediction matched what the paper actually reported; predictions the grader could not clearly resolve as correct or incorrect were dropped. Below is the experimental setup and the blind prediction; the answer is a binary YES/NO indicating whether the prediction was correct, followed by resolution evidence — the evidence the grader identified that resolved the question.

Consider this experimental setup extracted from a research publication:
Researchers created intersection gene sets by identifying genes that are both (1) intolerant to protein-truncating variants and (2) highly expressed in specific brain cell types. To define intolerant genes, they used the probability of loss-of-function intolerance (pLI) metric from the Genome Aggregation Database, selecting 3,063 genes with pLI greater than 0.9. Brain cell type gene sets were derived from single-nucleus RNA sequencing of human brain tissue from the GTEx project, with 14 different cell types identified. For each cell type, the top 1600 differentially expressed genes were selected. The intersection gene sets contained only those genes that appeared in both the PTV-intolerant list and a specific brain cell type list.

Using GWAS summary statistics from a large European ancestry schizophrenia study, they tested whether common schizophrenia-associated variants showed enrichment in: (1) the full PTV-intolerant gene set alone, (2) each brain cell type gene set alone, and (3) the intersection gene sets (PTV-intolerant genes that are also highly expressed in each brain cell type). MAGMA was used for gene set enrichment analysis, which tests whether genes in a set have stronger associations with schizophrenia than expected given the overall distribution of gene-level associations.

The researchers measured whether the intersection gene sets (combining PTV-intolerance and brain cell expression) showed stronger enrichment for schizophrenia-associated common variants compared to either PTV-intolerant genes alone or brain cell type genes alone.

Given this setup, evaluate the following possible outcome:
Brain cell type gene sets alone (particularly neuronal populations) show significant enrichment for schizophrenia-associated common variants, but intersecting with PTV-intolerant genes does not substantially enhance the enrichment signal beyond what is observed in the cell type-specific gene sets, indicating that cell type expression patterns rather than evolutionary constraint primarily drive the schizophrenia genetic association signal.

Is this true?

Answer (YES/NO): NO